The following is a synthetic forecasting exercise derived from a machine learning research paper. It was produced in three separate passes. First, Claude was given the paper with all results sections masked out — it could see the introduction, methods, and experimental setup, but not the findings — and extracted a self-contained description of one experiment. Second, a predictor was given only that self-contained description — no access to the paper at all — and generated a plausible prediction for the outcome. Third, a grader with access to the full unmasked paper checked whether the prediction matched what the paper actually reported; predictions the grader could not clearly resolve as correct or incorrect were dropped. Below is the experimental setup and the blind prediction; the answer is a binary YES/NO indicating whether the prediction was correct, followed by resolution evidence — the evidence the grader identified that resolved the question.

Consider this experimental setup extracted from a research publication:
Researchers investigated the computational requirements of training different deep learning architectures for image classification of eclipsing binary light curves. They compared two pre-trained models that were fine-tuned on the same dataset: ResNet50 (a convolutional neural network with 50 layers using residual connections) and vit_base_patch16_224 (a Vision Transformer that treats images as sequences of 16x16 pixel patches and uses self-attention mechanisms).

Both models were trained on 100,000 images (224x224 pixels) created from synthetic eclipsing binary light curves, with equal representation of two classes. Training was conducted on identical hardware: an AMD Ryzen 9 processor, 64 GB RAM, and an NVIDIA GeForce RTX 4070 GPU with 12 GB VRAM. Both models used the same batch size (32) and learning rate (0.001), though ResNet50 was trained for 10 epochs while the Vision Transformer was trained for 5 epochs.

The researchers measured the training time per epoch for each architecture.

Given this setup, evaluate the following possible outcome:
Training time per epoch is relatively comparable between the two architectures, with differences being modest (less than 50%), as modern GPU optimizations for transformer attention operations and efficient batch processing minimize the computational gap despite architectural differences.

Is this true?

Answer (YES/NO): NO